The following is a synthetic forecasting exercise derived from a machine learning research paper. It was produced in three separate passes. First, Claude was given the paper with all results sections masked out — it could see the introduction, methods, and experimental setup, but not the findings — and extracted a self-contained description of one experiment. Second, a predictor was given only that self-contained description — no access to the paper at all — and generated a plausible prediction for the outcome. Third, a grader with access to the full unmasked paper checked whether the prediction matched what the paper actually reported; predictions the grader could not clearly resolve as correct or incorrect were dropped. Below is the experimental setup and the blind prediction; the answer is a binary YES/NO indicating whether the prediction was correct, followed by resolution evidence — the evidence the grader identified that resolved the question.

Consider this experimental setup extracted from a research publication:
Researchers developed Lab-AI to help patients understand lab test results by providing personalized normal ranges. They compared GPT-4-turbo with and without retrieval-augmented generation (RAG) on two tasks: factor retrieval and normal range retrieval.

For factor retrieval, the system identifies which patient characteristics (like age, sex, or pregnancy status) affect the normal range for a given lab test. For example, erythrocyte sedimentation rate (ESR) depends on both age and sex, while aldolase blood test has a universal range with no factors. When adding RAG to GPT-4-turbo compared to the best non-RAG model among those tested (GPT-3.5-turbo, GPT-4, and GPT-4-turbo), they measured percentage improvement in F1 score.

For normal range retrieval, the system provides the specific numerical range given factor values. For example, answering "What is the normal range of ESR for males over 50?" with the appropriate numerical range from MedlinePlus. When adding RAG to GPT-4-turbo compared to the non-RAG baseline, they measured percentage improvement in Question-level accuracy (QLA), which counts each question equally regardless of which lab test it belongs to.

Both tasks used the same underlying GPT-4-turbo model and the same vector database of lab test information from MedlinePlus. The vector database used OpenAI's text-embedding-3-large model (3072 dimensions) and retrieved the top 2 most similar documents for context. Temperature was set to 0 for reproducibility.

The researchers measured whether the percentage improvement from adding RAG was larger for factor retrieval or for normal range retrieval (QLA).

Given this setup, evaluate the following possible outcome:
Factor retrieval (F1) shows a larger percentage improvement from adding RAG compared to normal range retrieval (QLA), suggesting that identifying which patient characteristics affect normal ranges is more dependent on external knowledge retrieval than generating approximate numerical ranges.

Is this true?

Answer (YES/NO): NO